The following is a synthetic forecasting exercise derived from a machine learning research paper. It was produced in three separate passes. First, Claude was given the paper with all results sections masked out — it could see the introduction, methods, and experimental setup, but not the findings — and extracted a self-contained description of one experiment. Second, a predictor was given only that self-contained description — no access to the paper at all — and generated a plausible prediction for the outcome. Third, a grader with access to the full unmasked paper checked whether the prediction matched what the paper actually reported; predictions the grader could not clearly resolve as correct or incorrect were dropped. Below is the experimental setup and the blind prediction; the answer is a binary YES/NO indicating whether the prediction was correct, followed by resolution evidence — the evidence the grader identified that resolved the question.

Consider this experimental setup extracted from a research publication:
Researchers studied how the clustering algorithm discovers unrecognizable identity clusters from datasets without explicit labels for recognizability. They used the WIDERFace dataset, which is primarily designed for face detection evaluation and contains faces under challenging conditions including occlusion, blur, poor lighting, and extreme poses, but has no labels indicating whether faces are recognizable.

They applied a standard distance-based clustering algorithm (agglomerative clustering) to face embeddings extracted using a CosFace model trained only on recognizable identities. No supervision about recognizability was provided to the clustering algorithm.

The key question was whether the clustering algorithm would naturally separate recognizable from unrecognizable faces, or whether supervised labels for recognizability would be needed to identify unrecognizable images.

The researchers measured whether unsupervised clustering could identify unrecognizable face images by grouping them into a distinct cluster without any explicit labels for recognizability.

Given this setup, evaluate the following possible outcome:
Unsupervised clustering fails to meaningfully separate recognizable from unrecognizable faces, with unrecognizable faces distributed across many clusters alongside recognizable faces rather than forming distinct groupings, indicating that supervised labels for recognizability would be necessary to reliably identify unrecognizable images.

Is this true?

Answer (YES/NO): NO